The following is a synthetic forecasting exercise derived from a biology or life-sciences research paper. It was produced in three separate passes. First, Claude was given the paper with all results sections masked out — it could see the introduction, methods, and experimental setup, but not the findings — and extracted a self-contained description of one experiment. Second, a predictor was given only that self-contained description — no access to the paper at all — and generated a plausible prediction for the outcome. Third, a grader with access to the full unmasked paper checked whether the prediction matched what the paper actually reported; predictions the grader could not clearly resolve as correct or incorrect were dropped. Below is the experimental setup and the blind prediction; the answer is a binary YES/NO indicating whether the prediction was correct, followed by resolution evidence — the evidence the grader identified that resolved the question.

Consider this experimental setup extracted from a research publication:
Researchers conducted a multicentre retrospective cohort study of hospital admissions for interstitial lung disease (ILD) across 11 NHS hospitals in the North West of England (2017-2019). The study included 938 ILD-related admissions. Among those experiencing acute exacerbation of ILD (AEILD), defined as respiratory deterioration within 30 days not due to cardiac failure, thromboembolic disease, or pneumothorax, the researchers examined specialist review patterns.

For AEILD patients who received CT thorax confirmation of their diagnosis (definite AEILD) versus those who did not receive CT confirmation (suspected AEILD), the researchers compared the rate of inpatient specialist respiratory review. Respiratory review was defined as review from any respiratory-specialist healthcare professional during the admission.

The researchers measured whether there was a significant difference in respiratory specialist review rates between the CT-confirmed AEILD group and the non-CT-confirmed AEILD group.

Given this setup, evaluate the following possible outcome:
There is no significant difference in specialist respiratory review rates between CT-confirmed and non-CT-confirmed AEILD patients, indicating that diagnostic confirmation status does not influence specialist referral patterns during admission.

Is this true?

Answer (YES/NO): NO